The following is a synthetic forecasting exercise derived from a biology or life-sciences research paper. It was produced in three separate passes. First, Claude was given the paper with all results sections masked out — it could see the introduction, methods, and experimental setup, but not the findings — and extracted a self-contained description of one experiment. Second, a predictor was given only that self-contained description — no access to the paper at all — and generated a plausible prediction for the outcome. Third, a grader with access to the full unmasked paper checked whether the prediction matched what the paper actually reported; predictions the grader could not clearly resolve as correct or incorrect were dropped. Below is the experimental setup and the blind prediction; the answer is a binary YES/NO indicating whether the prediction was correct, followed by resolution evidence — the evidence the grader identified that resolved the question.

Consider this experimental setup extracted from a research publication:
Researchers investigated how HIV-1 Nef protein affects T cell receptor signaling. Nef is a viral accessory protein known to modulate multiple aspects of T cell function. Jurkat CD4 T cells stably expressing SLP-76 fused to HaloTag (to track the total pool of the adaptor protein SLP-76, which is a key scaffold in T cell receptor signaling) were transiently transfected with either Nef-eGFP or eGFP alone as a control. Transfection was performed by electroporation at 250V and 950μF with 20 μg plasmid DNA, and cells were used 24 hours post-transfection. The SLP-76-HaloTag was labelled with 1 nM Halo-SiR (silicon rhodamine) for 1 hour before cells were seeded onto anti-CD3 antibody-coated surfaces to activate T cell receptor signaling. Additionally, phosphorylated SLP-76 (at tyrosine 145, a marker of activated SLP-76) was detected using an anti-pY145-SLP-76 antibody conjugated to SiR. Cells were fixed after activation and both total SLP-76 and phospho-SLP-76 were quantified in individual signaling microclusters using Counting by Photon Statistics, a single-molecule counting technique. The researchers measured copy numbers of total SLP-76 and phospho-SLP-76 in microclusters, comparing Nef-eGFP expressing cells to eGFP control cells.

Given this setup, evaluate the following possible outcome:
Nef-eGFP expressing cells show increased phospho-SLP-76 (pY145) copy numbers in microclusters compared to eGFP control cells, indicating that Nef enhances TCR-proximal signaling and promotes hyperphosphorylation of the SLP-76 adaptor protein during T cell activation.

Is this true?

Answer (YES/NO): NO